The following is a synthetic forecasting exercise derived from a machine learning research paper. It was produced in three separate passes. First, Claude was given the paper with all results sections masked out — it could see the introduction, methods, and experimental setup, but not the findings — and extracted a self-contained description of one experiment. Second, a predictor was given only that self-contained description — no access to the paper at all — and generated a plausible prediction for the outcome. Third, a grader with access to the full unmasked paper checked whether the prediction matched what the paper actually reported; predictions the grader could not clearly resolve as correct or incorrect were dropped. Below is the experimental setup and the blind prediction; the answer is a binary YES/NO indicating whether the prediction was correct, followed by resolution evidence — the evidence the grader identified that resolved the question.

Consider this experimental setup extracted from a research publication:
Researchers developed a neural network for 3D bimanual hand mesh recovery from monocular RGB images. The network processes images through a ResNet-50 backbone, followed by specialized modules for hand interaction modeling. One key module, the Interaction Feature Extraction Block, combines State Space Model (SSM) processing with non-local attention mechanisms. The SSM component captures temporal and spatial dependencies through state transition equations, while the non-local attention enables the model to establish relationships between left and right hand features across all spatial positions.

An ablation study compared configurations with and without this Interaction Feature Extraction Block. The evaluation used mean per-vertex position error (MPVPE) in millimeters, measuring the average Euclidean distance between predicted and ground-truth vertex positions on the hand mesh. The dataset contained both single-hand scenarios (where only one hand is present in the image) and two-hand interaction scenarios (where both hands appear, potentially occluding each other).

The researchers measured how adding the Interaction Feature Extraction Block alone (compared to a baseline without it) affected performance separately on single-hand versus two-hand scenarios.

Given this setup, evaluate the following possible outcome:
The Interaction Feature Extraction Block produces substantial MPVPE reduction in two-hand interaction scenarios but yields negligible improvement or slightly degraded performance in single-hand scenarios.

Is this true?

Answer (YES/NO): NO